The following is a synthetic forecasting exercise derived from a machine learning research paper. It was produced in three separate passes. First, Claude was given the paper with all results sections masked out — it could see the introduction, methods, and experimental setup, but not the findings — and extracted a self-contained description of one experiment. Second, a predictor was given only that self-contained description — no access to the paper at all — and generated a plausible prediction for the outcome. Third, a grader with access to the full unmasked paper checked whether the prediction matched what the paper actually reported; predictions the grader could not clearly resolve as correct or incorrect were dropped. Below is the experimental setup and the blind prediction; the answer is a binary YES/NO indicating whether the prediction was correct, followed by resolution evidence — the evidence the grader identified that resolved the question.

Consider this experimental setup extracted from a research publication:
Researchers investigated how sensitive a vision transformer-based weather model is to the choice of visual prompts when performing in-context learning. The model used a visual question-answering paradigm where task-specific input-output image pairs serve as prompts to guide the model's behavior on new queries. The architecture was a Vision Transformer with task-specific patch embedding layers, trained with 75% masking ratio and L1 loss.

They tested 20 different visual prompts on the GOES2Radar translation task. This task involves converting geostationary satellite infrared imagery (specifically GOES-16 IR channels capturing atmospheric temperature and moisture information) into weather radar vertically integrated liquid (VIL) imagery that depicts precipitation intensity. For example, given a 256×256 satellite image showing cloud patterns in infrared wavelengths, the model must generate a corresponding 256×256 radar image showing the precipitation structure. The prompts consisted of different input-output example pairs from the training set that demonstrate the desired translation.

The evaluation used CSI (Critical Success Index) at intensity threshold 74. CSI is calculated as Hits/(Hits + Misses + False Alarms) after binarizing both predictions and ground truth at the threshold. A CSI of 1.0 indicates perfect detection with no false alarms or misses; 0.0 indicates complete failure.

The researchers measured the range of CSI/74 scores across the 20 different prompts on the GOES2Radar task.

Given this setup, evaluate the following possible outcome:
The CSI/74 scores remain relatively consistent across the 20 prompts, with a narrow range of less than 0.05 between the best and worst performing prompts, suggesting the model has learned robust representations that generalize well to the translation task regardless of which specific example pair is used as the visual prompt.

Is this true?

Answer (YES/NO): NO